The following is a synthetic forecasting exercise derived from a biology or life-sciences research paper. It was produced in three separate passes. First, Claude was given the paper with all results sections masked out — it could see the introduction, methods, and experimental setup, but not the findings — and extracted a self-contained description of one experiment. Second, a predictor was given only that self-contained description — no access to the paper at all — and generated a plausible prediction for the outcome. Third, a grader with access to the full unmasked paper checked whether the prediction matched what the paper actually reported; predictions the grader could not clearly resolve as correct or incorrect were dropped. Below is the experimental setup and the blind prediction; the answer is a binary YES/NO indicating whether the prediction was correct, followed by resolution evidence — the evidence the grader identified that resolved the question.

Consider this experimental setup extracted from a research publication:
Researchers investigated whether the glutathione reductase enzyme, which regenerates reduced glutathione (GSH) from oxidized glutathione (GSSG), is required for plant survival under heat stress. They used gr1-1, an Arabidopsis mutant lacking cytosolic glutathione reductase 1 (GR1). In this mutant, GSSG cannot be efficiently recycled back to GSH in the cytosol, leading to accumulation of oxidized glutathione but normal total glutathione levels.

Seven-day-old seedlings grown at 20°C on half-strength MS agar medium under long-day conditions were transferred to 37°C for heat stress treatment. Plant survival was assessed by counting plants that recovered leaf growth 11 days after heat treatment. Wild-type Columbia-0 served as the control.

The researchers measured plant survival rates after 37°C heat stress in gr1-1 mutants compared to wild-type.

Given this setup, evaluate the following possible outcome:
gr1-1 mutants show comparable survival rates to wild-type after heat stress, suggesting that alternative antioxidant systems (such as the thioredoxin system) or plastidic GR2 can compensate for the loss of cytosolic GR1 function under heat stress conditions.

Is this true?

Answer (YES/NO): YES